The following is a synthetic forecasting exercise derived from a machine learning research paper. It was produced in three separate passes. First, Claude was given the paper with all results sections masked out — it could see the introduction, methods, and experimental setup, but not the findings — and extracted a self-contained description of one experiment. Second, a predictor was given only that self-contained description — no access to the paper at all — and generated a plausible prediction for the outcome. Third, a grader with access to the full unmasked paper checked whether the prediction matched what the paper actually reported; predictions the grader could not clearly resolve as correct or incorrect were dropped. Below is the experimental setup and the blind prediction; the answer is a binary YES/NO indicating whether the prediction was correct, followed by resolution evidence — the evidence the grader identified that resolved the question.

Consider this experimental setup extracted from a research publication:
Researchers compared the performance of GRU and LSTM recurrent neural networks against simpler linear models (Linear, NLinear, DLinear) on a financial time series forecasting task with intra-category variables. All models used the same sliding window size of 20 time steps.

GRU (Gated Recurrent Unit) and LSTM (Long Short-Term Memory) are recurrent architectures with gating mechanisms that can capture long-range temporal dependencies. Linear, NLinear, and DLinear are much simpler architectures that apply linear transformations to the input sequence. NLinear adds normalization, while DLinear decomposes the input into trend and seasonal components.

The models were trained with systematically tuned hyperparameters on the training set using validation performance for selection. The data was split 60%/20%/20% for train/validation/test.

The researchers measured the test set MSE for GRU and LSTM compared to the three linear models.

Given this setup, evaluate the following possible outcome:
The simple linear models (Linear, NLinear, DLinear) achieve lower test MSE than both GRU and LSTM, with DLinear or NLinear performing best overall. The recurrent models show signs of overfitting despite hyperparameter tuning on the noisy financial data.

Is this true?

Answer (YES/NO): NO